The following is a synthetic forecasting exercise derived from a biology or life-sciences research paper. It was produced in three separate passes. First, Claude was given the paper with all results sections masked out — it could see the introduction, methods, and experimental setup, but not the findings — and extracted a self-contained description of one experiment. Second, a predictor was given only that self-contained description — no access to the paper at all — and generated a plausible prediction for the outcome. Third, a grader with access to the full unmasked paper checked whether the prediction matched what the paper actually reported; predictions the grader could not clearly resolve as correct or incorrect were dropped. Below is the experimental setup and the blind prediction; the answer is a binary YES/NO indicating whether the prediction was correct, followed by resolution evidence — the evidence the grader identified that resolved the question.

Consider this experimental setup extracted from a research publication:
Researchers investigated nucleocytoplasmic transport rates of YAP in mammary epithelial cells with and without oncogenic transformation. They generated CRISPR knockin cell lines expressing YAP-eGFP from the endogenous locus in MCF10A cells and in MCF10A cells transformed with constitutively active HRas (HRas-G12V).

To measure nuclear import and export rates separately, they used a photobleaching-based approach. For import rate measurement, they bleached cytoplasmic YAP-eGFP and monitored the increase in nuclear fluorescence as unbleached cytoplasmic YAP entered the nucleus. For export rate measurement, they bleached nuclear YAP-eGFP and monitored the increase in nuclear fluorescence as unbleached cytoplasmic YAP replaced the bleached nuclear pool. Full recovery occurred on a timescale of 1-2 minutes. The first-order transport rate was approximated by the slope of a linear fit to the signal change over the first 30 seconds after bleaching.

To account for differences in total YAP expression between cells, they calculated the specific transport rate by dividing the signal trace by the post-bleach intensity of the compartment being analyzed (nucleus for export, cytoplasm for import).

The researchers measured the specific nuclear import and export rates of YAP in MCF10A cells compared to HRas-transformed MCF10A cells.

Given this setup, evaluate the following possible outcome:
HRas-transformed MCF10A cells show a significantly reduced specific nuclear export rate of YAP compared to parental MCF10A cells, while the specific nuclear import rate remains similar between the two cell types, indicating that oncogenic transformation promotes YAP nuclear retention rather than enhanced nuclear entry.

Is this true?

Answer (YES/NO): NO